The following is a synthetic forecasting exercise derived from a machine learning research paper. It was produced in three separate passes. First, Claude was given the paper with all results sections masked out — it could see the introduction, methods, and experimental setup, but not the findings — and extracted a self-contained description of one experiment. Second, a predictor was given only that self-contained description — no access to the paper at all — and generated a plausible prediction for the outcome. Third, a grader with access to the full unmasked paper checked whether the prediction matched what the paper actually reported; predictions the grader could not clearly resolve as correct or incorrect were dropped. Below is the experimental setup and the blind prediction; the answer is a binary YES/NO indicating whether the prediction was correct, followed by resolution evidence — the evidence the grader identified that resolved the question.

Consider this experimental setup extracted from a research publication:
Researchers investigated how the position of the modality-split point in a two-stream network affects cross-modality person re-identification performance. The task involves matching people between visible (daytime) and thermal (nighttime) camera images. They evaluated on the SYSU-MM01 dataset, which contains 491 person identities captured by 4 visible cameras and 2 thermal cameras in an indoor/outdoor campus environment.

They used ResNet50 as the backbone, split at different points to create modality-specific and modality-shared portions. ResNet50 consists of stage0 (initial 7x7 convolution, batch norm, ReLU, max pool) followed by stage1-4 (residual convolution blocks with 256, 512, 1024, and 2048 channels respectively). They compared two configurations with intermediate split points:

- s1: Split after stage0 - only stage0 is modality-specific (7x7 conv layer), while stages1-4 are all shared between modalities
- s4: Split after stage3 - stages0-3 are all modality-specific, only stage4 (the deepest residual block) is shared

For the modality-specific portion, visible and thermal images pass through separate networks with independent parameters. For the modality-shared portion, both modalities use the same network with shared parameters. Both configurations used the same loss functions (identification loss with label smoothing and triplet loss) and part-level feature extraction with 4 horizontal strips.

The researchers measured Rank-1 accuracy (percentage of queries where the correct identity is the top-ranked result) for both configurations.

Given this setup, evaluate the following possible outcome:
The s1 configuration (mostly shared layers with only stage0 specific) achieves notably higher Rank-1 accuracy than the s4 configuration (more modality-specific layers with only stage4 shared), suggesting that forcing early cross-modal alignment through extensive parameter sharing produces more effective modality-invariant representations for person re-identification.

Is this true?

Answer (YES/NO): YES